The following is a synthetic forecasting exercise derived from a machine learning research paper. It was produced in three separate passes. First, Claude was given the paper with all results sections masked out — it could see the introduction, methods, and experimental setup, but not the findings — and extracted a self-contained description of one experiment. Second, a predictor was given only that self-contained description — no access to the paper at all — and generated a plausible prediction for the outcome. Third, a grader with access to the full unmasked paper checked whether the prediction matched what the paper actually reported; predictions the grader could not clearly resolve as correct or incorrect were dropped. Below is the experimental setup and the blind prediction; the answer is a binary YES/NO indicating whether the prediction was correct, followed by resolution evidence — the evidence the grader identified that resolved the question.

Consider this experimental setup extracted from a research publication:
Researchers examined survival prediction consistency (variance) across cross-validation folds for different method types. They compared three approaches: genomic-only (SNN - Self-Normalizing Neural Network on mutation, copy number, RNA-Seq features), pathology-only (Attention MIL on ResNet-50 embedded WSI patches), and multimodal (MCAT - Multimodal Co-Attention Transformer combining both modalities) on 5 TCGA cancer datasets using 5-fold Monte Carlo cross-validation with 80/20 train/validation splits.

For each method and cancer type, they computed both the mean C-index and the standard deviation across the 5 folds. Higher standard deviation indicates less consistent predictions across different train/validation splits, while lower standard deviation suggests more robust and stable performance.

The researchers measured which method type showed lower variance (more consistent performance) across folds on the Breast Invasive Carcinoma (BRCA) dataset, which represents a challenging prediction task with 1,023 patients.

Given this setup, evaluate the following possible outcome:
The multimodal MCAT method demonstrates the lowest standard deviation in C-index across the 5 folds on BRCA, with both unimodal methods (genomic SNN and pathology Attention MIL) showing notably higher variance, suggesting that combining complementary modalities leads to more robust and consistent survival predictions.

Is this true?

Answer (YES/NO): NO